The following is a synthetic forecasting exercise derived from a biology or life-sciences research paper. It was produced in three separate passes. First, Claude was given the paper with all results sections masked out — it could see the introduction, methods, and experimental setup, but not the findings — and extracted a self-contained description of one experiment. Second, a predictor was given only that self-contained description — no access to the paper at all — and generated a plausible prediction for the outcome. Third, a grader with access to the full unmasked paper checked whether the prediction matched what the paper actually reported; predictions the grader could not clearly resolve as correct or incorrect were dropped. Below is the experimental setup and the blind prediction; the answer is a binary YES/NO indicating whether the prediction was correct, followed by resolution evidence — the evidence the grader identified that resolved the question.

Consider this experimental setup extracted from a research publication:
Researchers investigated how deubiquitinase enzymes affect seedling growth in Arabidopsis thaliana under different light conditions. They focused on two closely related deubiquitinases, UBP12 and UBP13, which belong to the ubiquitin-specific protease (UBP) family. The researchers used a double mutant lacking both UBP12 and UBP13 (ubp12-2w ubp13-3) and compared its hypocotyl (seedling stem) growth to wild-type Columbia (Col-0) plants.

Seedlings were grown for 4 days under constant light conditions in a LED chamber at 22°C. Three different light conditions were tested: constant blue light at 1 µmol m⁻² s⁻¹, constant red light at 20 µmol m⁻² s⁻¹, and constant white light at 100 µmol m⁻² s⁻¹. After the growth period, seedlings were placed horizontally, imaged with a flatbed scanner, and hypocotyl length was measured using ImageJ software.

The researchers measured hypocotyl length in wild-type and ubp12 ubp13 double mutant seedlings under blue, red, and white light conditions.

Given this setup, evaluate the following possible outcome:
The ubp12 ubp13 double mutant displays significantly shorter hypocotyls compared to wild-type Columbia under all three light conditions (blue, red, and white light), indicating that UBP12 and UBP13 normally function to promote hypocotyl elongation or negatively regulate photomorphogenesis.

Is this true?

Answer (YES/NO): NO